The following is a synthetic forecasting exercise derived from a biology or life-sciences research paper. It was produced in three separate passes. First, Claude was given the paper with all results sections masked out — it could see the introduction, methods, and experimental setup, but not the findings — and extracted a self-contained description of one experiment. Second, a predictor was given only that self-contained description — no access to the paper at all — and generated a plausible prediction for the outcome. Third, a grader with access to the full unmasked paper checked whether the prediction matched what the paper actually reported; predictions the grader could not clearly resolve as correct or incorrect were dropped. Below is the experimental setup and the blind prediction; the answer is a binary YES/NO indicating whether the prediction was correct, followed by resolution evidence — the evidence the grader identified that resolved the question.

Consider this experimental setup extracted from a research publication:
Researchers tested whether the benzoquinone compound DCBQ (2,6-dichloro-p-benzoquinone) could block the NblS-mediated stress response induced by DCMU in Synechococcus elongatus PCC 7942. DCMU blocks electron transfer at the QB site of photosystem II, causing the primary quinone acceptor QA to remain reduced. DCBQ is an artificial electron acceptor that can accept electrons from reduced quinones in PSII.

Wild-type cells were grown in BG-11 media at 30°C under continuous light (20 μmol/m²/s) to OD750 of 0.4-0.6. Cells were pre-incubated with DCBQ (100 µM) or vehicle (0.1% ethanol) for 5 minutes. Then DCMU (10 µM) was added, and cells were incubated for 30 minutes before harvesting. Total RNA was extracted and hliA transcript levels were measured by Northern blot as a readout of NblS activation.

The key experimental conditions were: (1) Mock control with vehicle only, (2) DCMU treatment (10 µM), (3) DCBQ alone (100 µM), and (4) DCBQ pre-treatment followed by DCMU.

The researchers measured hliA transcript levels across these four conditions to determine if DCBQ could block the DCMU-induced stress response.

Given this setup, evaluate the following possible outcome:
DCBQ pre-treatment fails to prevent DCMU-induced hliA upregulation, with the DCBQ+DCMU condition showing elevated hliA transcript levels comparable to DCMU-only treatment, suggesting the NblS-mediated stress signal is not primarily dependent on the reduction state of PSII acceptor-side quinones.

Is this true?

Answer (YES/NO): NO